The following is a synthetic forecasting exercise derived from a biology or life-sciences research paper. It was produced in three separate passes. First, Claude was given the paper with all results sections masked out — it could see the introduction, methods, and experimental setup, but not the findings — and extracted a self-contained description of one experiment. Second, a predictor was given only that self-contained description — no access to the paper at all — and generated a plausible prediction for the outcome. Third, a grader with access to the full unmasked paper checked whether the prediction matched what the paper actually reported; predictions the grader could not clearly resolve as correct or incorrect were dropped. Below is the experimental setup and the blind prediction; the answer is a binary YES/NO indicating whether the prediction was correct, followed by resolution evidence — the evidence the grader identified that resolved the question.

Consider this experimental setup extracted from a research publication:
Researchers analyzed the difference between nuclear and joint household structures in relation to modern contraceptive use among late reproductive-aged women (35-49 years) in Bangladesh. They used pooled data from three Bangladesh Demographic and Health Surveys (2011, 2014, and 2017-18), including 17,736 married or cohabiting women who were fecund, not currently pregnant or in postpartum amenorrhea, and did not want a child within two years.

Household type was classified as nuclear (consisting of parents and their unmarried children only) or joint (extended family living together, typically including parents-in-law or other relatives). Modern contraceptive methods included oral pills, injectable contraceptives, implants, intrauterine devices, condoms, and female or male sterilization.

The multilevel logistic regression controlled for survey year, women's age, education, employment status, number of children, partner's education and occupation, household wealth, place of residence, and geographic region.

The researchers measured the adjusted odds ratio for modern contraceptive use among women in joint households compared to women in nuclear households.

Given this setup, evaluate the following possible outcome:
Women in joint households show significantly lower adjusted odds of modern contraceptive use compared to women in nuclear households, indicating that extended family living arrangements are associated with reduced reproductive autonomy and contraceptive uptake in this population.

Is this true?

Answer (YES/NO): NO